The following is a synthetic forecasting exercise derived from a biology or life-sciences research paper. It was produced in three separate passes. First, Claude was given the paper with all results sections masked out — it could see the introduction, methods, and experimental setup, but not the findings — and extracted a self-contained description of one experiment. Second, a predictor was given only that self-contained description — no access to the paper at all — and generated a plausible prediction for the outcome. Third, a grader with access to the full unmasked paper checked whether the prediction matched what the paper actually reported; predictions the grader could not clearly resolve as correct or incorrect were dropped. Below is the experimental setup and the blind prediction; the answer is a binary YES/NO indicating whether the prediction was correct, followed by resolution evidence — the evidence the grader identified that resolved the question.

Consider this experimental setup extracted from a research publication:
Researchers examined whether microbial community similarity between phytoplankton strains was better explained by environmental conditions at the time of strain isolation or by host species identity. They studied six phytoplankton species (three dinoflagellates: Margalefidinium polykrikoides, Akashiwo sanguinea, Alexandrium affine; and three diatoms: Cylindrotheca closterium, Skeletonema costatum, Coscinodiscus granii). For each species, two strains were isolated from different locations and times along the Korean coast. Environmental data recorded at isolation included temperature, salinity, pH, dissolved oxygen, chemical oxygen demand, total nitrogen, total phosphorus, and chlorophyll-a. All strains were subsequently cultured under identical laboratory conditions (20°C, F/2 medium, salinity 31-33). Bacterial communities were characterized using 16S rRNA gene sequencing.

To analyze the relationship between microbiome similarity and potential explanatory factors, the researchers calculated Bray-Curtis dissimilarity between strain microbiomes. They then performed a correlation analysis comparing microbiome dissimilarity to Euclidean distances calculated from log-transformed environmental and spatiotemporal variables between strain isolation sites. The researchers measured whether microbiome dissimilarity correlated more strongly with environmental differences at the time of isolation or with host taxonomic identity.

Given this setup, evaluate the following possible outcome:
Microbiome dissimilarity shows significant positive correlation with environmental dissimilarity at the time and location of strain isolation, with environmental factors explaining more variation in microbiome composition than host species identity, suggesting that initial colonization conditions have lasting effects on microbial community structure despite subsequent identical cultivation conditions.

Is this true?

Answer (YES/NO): NO